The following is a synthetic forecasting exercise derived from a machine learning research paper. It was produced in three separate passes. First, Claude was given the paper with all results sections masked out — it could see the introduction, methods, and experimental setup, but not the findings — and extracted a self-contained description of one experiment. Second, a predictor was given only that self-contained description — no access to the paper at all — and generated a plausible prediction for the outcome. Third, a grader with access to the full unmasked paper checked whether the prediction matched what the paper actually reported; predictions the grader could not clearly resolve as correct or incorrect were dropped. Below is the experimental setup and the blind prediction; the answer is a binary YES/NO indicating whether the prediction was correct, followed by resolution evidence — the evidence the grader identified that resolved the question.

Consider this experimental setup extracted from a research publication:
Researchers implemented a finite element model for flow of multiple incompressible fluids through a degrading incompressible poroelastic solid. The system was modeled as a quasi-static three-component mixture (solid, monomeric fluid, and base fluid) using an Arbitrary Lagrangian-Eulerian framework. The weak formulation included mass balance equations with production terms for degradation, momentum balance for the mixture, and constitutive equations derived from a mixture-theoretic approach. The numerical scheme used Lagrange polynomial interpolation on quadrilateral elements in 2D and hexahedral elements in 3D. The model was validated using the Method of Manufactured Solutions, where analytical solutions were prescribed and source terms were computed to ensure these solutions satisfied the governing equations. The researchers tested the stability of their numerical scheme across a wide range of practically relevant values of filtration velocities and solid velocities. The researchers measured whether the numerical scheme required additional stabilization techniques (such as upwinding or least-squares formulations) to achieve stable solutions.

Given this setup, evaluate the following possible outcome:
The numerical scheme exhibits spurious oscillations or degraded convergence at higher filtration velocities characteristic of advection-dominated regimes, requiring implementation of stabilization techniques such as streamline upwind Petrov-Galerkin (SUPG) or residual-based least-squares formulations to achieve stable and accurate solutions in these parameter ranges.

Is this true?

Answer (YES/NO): NO